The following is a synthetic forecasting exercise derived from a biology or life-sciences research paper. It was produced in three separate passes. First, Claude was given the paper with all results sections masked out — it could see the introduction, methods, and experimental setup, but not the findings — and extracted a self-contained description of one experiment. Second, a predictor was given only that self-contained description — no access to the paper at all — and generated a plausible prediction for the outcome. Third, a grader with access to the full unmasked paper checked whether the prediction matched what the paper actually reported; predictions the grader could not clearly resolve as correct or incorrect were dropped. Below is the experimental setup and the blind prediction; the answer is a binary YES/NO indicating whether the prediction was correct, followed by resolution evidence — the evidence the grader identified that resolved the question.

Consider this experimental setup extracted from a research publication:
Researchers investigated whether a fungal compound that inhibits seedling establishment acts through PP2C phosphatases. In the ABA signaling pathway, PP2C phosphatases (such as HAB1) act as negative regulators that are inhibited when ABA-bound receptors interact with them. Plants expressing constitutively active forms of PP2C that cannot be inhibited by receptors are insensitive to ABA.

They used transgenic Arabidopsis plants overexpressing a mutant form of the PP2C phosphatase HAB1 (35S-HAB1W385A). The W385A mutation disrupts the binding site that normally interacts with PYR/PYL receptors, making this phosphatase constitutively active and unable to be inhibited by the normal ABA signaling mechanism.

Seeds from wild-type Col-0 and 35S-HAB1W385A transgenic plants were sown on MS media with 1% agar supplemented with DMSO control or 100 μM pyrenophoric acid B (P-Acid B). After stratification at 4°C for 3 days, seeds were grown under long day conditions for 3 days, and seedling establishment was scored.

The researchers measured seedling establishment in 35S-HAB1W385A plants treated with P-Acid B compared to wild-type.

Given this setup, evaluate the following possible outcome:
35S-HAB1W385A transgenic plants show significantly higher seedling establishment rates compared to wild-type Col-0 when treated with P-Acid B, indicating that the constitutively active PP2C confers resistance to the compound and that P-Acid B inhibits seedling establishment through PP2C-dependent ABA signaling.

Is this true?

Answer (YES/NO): YES